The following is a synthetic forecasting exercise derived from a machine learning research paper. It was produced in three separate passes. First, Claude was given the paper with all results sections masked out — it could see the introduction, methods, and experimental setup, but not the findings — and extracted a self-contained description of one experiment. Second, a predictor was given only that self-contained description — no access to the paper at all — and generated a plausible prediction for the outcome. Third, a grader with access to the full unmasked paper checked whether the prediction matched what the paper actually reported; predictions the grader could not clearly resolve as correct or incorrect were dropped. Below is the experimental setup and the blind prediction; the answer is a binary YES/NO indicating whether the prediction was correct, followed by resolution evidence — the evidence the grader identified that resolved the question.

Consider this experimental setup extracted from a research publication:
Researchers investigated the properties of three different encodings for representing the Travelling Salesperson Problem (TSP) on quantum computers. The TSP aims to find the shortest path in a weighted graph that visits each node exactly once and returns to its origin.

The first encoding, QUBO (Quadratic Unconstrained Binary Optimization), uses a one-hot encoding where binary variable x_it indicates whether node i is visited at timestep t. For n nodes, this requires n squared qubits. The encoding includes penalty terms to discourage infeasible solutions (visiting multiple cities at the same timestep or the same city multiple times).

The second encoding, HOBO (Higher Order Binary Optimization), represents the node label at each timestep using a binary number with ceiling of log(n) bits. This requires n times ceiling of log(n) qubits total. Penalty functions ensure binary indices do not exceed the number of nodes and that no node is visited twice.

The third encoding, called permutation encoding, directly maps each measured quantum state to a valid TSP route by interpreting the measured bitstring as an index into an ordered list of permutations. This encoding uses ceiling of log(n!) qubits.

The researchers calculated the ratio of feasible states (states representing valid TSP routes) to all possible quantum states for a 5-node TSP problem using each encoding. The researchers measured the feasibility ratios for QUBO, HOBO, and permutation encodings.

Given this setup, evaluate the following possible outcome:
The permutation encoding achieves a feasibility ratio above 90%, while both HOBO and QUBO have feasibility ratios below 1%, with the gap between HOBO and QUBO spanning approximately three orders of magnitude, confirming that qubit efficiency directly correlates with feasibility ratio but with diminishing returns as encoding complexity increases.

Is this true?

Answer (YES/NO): YES